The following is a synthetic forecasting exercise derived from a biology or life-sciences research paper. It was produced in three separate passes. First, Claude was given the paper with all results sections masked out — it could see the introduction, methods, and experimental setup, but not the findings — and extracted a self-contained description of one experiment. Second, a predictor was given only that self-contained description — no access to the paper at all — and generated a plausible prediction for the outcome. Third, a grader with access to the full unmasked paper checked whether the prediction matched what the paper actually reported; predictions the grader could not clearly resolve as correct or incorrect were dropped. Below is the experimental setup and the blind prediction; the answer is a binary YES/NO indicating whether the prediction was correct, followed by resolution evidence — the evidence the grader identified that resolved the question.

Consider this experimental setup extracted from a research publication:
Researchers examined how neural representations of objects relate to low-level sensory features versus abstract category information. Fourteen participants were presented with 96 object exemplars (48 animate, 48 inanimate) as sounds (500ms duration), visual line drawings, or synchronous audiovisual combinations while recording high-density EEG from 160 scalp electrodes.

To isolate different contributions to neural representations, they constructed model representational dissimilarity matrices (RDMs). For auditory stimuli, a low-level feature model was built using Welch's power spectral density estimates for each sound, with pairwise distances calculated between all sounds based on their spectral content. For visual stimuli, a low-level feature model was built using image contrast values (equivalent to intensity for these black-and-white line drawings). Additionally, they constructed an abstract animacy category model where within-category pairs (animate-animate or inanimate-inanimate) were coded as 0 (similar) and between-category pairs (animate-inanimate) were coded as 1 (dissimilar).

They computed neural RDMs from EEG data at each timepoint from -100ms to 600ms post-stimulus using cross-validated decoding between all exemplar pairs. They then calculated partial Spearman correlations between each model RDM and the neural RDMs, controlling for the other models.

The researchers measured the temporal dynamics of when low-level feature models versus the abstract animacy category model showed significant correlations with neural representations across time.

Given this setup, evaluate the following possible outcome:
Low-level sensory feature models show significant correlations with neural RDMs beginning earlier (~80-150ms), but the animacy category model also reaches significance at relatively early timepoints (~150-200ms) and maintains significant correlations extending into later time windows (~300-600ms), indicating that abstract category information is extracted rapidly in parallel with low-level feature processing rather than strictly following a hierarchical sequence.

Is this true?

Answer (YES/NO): NO